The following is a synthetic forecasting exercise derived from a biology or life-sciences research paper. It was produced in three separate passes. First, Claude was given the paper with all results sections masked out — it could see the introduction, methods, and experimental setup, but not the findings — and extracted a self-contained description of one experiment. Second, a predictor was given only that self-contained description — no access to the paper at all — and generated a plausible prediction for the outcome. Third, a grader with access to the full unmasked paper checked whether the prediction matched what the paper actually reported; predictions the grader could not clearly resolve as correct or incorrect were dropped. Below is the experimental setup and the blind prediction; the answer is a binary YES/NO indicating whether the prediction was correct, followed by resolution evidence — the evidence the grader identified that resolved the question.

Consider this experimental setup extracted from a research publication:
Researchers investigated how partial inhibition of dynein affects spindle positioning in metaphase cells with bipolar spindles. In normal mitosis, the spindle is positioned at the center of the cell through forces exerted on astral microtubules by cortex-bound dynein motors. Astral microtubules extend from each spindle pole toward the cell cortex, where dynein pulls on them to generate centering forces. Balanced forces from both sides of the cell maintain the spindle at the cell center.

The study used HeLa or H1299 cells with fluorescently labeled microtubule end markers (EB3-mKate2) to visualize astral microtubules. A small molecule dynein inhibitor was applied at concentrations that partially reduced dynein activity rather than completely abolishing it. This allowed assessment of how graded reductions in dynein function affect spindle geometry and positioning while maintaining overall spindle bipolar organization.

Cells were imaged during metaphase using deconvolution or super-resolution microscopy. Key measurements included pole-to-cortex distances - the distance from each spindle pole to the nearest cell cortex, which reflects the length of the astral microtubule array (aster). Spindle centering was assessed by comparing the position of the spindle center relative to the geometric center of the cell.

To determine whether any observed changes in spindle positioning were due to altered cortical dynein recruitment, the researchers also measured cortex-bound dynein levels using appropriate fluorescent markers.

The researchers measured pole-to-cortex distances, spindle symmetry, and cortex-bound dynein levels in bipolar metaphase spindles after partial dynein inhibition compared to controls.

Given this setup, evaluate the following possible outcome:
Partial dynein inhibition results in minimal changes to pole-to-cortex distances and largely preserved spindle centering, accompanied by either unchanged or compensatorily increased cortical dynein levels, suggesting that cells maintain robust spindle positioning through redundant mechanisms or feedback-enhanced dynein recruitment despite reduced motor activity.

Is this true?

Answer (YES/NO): NO